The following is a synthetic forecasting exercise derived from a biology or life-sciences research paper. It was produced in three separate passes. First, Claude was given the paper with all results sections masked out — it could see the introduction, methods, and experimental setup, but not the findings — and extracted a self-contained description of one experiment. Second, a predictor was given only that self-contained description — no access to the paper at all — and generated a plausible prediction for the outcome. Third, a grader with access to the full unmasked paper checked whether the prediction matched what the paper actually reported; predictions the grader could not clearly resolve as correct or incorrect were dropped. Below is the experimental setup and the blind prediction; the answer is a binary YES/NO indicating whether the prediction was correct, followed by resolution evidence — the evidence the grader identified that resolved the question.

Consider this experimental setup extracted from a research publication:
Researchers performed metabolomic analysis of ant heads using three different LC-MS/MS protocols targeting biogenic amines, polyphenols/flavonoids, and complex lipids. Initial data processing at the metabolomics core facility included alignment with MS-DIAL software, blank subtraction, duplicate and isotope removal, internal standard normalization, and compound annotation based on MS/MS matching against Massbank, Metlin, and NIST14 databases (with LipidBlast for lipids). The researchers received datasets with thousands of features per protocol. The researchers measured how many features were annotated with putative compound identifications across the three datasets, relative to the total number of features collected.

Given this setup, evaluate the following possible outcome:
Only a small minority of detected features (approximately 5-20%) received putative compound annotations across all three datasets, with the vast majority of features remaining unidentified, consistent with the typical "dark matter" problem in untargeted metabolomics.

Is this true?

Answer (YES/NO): NO